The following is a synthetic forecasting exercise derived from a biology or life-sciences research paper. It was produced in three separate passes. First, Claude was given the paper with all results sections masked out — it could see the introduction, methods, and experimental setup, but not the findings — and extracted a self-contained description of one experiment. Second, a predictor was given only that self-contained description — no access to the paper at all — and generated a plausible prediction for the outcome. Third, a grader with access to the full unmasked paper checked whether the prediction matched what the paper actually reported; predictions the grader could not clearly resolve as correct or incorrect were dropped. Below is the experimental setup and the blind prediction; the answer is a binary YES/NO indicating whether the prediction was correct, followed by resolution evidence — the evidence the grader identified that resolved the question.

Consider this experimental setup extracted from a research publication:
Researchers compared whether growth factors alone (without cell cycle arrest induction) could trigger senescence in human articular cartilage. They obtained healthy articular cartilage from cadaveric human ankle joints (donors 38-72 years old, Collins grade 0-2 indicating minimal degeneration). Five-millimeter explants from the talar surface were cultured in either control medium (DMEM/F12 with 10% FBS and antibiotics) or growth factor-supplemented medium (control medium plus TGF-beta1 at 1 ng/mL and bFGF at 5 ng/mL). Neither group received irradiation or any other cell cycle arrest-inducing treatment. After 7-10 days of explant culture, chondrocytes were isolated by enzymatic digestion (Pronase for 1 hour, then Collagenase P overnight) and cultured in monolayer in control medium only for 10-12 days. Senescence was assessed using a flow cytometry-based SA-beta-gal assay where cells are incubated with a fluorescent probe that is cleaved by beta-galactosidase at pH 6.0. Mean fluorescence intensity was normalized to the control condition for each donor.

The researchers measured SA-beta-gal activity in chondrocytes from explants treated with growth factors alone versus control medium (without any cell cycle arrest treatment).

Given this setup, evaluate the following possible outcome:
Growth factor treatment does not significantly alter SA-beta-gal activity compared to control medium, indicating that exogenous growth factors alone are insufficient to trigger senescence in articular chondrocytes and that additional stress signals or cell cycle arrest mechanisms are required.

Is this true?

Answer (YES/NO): YES